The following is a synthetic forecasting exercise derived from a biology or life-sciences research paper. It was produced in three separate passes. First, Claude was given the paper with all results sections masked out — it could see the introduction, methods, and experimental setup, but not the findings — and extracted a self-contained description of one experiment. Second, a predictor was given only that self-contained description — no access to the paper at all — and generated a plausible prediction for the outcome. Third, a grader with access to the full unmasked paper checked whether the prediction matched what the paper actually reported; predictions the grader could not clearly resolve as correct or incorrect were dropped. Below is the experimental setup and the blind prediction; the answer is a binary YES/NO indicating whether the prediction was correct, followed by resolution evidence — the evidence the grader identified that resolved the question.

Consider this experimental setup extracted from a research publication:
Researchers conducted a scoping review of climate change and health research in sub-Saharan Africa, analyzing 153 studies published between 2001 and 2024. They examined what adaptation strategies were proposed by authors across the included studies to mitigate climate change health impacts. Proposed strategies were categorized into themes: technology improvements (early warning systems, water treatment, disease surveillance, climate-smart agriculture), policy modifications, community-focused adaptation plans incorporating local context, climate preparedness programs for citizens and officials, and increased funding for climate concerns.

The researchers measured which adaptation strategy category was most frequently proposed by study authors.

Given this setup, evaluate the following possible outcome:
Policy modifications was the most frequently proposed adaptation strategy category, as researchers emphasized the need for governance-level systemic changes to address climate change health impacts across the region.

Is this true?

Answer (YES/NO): NO